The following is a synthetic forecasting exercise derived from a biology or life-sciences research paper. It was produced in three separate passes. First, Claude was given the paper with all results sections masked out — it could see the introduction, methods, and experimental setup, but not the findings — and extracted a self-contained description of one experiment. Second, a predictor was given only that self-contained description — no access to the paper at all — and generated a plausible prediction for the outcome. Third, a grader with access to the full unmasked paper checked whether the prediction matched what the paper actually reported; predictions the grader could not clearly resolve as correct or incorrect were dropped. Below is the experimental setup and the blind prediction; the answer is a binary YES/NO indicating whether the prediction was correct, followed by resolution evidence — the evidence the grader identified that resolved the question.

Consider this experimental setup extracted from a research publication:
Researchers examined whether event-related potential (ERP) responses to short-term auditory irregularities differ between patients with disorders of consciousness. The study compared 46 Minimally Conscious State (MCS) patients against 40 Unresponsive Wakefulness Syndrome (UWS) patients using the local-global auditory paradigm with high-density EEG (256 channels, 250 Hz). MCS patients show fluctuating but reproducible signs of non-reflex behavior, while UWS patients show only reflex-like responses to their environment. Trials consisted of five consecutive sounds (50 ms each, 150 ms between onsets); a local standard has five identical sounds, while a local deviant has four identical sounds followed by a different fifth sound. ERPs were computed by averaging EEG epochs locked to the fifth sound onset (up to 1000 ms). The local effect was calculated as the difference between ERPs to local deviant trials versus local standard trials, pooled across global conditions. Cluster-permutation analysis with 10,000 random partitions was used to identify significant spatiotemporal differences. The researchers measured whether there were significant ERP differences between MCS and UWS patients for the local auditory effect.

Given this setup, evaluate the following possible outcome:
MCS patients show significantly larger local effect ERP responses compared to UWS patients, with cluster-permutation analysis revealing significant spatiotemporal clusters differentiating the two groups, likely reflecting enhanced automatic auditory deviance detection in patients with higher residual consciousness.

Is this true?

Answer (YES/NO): YES